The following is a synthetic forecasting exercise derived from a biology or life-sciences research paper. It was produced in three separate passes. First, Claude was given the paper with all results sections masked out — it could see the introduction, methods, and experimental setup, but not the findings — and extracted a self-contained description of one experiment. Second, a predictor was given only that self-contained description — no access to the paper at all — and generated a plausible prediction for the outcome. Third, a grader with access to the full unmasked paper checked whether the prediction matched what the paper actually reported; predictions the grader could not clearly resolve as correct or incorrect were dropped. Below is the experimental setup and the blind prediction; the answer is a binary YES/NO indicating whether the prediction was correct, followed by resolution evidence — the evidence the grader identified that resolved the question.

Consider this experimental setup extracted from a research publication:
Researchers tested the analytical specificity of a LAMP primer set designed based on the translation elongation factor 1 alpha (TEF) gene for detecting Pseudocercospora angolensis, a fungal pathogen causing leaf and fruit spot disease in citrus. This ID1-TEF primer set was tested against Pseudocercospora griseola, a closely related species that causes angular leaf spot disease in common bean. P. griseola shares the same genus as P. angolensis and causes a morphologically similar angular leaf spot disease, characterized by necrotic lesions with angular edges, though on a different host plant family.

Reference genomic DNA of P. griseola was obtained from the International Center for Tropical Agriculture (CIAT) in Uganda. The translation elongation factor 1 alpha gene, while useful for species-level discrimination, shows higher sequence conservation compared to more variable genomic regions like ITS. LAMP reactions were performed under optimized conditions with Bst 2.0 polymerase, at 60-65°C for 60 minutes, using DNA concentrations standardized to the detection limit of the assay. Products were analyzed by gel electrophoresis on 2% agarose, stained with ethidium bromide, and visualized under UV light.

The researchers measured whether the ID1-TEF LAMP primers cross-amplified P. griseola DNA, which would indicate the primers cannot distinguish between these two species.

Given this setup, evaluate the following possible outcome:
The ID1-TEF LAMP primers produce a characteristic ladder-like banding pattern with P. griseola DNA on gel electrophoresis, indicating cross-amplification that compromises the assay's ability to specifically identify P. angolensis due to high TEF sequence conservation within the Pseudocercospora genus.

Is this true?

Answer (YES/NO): YES